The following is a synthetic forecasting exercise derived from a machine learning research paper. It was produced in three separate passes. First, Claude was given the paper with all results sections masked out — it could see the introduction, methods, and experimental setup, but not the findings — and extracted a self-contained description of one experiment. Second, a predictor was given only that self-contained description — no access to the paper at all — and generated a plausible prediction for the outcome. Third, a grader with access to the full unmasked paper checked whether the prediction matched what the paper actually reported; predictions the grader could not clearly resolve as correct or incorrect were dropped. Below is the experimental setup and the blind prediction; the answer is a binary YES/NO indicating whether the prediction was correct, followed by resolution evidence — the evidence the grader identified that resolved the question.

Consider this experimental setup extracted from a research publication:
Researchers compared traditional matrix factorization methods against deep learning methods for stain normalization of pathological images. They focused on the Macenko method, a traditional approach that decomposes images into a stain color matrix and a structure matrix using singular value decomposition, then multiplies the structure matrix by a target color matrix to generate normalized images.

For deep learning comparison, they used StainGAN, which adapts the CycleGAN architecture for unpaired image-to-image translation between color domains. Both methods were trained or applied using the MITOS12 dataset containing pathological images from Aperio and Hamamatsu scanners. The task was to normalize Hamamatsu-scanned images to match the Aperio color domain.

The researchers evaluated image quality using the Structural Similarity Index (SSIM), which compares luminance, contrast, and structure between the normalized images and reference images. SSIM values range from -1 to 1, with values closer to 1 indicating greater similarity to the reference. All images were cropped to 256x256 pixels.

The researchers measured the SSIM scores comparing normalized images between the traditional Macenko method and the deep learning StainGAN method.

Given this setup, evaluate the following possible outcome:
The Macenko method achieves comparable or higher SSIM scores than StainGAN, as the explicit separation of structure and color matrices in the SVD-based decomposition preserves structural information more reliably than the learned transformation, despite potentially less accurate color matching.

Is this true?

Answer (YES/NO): NO